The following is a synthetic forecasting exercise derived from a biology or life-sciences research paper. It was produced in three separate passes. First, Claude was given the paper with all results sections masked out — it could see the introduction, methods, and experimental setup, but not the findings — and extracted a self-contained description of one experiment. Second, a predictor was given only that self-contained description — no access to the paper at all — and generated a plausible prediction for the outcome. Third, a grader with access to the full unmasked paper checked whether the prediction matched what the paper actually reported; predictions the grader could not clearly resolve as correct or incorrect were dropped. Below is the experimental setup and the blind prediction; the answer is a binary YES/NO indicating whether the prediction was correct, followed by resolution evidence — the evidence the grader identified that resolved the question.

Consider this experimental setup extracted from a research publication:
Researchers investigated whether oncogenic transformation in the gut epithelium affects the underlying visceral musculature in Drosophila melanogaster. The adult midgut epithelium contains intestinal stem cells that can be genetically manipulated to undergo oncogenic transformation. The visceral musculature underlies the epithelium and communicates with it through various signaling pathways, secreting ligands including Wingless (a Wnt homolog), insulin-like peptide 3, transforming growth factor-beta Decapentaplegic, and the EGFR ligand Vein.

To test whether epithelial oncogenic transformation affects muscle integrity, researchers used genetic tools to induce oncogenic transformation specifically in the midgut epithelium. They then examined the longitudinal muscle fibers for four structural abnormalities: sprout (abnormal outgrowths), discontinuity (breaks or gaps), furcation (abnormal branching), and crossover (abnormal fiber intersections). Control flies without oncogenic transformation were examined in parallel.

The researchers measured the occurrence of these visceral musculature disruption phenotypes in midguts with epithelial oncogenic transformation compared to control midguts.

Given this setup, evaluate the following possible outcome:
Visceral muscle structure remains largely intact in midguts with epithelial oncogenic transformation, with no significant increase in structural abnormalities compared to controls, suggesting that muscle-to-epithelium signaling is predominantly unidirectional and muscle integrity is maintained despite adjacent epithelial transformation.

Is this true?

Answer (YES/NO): NO